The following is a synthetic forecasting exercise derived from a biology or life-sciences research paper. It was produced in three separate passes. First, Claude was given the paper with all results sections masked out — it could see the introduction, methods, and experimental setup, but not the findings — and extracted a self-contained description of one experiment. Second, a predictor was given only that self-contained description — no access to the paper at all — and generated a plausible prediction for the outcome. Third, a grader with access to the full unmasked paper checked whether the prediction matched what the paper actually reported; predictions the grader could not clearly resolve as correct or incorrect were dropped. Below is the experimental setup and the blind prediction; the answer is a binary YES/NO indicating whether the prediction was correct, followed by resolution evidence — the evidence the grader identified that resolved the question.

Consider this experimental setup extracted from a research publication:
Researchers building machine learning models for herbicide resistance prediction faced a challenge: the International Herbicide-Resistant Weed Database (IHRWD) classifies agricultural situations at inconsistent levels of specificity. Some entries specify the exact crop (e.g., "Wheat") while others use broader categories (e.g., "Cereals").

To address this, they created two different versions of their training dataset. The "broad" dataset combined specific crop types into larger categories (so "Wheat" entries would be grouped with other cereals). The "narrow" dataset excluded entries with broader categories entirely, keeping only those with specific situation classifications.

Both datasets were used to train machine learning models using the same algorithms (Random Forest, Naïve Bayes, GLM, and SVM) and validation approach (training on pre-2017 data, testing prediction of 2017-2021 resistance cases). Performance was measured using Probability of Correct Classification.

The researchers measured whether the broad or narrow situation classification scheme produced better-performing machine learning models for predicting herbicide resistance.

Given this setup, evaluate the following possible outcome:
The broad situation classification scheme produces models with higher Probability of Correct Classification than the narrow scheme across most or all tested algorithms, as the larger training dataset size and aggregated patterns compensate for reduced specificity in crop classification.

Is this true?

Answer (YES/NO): NO